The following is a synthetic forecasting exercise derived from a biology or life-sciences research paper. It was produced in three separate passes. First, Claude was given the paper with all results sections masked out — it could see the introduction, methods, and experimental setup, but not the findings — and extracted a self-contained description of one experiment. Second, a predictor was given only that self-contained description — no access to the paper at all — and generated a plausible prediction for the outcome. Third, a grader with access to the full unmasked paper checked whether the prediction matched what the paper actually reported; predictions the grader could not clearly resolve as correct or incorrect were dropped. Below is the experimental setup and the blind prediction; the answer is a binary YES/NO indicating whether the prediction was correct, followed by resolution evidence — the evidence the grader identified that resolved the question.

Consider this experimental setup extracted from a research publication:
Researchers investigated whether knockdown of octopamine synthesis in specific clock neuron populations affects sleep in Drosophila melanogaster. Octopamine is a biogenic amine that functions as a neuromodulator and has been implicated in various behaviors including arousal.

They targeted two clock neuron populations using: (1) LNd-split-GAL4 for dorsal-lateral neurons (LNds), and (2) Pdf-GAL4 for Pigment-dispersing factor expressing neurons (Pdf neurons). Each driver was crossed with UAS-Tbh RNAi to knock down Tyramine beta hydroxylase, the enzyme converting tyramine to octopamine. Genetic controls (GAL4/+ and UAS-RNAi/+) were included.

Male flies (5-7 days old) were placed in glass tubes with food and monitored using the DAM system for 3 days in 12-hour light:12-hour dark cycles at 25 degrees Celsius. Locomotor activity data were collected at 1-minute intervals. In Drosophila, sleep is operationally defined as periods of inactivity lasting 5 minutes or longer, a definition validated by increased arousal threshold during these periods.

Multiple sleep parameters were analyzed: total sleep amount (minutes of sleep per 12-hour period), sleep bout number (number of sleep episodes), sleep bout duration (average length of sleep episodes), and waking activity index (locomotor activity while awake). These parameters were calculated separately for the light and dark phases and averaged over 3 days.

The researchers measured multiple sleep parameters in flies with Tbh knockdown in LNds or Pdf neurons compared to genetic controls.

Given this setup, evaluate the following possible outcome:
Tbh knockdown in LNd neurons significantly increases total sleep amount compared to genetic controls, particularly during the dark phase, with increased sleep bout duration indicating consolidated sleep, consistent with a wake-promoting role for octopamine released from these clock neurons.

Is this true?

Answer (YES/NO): NO